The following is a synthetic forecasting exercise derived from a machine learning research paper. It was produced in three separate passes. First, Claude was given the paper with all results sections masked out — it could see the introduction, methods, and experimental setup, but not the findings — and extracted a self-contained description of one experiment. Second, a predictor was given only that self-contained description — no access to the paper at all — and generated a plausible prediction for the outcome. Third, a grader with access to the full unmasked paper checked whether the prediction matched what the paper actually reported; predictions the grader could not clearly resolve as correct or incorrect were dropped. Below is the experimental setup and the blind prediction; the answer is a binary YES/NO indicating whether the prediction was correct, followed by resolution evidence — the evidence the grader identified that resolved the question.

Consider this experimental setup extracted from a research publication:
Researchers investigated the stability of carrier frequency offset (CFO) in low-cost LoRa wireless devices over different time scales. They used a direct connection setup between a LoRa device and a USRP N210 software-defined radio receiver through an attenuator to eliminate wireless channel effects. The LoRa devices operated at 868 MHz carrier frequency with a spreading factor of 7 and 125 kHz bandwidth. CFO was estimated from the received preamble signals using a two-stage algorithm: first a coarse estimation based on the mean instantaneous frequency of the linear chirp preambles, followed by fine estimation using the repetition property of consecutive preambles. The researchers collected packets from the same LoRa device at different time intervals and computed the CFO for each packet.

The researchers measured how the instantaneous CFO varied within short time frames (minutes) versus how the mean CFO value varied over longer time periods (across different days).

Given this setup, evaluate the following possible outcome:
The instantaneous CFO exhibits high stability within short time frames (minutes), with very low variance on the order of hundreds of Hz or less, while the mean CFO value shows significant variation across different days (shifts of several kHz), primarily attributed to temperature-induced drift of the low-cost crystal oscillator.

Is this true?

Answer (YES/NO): NO